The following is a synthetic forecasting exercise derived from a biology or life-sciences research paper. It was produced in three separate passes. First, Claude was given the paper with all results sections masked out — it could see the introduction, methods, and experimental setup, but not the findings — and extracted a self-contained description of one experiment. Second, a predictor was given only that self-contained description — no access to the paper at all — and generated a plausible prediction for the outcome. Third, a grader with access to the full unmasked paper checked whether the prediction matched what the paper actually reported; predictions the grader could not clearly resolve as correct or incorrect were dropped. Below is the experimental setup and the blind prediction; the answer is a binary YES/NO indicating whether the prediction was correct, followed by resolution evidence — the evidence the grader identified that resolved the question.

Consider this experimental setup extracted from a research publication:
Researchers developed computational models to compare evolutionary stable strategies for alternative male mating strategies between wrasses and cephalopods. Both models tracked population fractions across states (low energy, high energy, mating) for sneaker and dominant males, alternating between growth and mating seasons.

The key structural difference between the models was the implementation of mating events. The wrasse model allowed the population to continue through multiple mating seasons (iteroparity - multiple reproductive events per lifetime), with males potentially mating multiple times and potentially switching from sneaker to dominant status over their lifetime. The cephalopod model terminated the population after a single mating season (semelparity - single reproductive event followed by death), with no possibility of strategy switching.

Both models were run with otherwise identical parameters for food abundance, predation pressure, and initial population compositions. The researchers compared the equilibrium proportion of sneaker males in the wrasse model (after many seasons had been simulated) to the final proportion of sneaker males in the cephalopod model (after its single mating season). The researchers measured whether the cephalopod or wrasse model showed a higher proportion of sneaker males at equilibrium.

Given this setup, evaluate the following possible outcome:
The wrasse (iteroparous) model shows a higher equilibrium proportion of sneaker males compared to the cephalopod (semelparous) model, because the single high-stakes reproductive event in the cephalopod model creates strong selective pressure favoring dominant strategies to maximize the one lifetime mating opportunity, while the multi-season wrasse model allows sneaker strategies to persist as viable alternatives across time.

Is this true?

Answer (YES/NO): NO